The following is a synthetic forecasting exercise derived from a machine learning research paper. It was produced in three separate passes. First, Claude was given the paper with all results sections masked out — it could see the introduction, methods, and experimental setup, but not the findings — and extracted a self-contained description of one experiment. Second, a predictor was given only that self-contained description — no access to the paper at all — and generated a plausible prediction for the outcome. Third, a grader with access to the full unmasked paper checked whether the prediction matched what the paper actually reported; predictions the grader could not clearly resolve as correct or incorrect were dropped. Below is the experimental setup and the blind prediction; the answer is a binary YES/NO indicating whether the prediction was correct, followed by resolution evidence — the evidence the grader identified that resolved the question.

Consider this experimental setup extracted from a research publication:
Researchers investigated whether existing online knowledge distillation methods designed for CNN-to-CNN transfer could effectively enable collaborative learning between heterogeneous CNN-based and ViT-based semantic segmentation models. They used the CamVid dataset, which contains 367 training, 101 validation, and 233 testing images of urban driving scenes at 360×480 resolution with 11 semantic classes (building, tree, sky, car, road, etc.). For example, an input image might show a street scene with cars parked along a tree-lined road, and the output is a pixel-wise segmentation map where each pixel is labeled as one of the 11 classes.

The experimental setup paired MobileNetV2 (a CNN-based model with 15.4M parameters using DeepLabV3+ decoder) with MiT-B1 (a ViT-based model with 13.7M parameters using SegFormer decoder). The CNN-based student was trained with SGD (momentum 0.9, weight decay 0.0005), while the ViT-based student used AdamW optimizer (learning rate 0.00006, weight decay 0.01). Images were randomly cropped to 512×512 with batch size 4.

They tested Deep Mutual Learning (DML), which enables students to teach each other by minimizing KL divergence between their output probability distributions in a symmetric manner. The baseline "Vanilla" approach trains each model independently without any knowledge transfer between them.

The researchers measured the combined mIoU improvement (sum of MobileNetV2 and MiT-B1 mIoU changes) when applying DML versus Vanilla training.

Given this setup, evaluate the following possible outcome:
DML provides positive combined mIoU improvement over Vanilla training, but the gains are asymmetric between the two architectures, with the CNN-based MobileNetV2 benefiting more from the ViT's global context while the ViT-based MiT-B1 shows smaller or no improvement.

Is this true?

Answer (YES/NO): NO